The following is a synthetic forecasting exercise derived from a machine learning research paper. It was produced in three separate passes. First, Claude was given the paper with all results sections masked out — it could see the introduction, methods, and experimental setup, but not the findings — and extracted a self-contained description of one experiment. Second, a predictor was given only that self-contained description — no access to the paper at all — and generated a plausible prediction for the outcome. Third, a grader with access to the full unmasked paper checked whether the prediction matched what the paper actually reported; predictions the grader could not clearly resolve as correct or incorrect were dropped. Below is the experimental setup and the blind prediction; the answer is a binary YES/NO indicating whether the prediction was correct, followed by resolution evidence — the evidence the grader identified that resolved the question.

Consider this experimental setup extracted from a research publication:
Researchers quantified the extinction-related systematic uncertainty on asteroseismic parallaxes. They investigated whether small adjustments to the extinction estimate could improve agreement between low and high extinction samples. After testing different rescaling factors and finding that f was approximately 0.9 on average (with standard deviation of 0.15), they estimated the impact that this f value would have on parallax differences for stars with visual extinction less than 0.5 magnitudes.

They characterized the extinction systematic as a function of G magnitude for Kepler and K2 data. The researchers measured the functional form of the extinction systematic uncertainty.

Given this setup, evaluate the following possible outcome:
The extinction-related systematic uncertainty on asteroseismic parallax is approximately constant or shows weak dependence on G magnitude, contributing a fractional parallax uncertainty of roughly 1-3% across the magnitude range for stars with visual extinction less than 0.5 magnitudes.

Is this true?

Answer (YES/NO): NO